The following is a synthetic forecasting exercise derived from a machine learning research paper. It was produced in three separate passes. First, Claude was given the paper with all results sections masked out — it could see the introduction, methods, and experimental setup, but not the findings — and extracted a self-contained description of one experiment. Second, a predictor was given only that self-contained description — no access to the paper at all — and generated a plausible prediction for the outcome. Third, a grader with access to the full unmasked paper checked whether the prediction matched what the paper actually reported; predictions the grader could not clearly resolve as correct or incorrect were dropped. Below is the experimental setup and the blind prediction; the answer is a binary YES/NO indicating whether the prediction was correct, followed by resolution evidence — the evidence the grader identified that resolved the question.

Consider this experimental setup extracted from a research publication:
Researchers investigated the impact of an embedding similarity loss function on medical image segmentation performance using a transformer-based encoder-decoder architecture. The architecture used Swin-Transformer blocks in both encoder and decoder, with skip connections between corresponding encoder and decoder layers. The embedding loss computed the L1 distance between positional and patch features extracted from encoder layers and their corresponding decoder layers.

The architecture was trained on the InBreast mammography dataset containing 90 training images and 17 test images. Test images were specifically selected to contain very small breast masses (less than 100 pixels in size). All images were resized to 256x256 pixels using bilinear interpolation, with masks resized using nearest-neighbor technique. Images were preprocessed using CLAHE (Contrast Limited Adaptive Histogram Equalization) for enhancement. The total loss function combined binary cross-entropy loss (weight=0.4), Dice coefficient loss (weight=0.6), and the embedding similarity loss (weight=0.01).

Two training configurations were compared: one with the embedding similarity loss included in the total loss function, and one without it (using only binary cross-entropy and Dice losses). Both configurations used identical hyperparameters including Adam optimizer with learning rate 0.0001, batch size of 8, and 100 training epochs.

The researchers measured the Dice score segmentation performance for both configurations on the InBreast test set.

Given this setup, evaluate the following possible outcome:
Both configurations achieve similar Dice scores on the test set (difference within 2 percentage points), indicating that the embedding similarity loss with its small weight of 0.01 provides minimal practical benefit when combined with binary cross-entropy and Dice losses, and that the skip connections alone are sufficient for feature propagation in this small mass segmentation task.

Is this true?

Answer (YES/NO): NO